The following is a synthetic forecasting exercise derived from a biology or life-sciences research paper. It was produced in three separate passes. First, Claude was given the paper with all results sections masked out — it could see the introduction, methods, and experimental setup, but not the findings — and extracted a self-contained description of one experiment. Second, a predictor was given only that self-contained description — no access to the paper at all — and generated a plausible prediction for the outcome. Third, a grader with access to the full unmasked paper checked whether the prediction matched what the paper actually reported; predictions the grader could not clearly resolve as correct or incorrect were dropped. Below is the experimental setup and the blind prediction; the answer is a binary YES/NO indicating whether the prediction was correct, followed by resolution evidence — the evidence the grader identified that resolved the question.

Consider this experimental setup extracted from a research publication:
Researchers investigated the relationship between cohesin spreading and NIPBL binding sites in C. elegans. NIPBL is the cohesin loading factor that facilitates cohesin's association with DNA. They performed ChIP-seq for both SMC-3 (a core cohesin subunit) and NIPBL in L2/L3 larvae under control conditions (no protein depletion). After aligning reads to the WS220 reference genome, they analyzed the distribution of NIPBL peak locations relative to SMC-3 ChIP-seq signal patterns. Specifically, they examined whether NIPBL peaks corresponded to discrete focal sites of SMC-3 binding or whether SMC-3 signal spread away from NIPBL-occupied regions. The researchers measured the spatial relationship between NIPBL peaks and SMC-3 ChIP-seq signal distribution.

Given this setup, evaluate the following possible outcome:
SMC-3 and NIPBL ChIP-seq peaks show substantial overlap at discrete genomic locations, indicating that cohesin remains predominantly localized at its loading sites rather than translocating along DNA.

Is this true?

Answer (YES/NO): NO